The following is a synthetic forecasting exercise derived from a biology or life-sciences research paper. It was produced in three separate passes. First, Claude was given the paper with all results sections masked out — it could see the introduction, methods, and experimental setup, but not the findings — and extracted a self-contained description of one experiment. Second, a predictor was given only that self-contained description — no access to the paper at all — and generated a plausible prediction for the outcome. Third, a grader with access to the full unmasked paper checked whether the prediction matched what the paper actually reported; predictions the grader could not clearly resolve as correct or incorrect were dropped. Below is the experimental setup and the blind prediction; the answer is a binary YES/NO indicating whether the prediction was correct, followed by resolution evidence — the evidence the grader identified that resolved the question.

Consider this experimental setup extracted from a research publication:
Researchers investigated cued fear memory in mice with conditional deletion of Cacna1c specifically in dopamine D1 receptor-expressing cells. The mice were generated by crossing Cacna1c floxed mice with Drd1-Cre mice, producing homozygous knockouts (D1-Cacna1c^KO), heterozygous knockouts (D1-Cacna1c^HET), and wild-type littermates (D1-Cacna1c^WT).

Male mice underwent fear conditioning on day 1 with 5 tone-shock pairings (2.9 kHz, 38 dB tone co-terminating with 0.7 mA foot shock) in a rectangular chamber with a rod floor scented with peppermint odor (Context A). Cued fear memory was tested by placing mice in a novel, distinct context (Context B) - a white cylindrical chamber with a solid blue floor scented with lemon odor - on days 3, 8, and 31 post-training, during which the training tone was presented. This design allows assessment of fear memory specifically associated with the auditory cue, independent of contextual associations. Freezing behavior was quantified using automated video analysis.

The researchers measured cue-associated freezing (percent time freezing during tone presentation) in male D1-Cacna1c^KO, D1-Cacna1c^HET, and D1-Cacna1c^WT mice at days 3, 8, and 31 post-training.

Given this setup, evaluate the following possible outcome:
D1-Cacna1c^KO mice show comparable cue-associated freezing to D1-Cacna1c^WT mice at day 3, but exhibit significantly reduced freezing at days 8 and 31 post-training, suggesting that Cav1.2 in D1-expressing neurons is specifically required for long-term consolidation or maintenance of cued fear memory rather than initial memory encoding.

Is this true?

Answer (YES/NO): NO